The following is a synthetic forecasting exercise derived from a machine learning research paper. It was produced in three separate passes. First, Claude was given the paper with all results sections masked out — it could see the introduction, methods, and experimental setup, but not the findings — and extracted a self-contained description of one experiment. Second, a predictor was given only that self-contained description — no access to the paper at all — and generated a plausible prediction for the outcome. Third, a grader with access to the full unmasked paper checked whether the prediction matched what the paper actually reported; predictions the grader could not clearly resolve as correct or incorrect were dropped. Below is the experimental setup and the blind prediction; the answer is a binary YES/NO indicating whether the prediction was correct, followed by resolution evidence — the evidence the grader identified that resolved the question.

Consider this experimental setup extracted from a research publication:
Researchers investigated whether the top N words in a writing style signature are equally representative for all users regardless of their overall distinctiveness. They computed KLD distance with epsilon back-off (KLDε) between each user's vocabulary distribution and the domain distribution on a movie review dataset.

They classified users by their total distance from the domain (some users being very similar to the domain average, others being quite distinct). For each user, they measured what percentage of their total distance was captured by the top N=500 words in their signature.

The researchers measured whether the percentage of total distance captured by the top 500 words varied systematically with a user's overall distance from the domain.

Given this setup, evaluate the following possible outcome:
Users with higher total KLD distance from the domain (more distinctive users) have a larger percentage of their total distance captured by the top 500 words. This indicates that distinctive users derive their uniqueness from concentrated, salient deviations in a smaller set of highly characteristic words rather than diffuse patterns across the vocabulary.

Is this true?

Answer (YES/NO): YES